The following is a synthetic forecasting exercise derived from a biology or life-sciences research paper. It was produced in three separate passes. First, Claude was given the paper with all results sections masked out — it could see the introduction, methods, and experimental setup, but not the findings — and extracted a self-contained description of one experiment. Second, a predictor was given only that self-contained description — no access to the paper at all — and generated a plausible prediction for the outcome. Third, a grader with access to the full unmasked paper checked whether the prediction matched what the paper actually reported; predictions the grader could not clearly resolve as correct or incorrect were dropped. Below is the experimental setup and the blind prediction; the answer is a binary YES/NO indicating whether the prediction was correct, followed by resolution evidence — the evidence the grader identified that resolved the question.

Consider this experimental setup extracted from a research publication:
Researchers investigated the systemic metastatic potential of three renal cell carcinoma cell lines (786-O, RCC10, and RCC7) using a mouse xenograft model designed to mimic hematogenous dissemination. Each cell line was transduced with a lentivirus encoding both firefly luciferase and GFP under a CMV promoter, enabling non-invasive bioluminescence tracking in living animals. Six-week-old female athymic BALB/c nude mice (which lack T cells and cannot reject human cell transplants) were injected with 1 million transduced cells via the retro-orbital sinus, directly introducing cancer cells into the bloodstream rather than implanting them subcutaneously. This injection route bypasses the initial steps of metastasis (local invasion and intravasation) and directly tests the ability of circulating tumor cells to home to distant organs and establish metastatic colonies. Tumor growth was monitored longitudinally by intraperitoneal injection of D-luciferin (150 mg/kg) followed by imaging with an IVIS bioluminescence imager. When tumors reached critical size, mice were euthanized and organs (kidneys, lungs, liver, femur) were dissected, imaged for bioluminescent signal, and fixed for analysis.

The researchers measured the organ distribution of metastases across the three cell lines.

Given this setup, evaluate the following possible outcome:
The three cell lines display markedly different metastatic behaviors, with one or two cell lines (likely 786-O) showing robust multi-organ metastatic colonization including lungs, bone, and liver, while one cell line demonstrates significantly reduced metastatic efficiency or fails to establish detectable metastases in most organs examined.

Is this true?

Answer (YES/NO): NO